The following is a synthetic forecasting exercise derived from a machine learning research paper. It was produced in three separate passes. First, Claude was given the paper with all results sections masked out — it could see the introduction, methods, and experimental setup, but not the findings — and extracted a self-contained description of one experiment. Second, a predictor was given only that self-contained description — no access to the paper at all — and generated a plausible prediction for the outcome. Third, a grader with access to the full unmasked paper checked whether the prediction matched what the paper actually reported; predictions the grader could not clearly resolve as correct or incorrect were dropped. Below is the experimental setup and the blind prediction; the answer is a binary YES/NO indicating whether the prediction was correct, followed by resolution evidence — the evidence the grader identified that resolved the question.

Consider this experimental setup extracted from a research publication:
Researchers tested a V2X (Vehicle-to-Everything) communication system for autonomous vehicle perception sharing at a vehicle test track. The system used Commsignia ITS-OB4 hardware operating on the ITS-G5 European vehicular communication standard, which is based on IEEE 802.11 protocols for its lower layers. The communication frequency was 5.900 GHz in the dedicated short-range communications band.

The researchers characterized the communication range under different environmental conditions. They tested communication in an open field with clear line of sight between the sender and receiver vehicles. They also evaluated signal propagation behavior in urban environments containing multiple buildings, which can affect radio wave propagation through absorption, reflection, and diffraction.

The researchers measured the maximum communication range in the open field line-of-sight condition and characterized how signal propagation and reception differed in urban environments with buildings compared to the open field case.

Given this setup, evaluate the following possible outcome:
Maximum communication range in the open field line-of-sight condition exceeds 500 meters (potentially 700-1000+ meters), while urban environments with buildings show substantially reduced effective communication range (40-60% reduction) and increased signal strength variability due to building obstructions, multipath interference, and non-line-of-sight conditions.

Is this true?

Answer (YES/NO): NO